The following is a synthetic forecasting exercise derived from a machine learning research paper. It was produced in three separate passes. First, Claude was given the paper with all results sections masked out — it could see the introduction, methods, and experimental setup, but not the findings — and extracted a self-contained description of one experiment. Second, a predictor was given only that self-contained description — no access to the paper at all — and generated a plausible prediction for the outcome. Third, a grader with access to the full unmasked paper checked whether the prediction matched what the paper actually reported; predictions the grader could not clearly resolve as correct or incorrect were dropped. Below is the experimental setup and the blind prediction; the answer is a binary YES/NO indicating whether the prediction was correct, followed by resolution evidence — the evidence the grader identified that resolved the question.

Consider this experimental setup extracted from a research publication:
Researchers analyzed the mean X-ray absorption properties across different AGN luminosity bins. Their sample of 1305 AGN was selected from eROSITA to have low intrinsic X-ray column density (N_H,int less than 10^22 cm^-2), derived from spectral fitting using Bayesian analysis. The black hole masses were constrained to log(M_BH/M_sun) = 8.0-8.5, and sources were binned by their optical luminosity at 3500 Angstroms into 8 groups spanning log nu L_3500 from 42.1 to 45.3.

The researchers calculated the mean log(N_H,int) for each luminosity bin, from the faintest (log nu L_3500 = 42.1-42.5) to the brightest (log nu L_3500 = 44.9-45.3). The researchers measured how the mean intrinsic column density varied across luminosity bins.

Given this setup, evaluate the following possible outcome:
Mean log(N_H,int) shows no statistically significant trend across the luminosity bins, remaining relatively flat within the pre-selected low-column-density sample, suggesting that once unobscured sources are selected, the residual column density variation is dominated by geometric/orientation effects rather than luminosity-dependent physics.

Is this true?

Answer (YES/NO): NO